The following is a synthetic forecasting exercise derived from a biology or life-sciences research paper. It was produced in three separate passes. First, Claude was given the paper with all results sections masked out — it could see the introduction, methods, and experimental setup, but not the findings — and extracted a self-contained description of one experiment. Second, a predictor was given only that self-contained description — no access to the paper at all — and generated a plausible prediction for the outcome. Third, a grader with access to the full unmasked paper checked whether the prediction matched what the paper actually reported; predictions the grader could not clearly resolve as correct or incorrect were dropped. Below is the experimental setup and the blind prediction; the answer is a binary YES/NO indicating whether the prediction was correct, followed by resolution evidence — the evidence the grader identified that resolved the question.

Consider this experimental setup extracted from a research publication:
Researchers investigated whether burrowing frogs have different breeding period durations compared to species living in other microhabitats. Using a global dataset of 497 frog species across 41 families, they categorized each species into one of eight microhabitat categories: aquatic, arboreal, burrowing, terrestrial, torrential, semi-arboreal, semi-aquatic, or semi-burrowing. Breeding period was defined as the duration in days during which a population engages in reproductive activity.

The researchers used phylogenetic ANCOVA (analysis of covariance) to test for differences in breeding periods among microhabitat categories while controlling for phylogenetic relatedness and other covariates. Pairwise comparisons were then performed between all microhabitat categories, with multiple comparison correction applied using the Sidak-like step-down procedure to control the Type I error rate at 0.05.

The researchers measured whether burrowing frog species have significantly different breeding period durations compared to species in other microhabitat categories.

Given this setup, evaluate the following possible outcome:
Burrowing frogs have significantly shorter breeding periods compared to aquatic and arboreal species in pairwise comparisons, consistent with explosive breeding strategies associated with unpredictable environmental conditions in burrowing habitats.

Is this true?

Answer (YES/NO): NO